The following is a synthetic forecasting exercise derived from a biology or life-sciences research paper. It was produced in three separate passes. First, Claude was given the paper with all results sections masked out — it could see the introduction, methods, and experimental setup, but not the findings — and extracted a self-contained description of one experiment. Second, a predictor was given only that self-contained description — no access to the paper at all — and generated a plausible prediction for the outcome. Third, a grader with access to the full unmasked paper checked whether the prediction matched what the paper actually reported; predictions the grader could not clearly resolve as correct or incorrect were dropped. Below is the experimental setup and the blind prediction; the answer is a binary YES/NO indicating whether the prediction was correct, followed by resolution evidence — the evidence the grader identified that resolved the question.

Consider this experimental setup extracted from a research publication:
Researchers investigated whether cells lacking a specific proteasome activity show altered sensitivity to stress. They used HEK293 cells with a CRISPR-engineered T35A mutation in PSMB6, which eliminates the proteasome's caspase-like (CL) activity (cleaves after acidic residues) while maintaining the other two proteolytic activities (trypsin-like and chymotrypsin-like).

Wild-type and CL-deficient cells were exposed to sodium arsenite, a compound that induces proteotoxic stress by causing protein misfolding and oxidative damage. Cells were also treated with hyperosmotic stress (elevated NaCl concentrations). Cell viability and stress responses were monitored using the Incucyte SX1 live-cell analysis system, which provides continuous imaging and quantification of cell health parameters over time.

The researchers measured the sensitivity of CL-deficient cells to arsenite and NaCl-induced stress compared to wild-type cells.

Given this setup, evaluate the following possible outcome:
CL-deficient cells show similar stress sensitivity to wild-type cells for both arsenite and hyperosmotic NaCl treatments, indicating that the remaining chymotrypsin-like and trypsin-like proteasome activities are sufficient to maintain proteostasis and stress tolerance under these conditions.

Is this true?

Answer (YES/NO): NO